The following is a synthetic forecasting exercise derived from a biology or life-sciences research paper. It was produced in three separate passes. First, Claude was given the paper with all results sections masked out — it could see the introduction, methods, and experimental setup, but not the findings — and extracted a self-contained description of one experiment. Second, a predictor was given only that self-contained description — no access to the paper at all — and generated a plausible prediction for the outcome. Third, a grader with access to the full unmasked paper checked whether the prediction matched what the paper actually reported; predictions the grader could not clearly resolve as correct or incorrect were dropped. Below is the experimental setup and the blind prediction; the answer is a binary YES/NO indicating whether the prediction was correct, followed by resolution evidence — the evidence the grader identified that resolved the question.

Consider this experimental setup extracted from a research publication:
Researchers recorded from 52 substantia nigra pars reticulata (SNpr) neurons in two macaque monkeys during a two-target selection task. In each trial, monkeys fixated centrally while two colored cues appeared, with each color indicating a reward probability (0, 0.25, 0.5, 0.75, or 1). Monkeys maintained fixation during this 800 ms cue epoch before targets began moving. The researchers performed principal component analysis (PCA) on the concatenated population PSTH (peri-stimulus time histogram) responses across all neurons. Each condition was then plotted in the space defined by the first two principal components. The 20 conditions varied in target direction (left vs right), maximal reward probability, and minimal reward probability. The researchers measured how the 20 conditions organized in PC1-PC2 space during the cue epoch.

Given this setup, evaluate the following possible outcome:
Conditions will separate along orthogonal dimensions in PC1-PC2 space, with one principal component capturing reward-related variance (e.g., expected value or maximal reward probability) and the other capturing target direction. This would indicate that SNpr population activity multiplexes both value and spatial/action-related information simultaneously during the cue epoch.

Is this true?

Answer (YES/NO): YES